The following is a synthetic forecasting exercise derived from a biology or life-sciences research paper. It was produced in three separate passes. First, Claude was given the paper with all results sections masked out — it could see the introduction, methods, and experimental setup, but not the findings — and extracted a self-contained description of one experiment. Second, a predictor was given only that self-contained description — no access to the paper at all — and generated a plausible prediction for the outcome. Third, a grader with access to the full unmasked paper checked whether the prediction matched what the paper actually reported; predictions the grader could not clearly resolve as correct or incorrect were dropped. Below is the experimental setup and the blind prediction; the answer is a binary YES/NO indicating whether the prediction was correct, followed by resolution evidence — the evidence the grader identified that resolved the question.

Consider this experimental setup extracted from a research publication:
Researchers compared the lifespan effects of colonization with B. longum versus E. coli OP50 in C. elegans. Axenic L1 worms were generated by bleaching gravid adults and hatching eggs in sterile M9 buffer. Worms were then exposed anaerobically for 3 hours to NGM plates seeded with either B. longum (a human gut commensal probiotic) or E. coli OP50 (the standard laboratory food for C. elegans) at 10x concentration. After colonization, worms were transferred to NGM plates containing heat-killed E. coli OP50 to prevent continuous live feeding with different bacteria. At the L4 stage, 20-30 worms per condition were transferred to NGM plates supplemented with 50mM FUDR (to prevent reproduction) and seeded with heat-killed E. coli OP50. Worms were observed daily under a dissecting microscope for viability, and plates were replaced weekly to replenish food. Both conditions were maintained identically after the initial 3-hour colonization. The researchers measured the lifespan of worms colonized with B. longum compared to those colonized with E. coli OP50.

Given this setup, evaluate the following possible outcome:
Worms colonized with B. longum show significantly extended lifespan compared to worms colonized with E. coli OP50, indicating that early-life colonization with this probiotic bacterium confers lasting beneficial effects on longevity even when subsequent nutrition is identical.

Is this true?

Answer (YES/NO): NO